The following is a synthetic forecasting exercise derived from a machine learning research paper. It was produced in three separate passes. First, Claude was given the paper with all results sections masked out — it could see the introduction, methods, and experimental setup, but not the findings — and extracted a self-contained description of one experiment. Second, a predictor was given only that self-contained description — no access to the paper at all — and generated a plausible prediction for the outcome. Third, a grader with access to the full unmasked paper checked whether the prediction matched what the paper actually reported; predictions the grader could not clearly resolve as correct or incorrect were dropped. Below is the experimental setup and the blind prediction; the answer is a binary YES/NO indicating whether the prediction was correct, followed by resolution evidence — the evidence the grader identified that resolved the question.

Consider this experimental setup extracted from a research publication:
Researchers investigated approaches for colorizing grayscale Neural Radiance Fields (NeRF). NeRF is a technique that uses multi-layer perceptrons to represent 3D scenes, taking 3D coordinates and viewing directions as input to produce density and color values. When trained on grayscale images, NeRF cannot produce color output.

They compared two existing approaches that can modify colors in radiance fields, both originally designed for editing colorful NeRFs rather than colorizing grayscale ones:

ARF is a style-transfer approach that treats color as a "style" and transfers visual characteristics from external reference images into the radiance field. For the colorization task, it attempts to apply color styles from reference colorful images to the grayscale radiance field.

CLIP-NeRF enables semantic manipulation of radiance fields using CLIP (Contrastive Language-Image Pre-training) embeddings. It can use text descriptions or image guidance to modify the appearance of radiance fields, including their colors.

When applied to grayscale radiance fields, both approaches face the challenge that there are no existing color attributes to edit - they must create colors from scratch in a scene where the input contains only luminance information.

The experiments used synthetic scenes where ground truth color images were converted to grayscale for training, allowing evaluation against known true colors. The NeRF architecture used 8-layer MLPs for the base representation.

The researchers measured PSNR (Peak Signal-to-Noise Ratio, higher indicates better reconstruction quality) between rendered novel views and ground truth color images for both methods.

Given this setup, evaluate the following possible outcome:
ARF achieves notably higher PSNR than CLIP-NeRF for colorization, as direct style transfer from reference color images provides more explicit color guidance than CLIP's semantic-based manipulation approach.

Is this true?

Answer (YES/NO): NO